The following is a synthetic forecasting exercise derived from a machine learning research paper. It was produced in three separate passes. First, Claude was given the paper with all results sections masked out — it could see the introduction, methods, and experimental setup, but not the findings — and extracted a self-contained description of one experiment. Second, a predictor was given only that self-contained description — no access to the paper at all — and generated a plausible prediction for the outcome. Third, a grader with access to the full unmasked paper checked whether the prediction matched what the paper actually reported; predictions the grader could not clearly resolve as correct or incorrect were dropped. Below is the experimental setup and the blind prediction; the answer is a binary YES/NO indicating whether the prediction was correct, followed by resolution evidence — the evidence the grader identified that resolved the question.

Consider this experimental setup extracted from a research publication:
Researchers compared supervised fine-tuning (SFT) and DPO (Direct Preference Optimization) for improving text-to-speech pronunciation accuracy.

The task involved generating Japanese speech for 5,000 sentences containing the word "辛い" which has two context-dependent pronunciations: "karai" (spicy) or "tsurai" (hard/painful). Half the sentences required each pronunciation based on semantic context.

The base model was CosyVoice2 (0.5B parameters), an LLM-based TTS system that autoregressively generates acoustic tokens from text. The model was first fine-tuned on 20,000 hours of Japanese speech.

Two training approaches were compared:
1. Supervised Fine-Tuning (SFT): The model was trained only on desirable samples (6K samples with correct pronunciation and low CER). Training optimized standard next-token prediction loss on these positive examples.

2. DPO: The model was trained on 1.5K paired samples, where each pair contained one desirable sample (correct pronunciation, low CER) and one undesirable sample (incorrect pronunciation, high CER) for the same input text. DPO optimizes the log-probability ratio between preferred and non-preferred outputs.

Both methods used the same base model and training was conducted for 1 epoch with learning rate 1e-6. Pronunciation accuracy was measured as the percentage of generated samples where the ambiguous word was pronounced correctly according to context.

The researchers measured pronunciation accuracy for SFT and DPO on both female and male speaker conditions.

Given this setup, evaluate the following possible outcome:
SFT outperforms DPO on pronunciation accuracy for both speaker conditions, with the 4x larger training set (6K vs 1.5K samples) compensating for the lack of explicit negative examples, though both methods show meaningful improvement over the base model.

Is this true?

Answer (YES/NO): NO